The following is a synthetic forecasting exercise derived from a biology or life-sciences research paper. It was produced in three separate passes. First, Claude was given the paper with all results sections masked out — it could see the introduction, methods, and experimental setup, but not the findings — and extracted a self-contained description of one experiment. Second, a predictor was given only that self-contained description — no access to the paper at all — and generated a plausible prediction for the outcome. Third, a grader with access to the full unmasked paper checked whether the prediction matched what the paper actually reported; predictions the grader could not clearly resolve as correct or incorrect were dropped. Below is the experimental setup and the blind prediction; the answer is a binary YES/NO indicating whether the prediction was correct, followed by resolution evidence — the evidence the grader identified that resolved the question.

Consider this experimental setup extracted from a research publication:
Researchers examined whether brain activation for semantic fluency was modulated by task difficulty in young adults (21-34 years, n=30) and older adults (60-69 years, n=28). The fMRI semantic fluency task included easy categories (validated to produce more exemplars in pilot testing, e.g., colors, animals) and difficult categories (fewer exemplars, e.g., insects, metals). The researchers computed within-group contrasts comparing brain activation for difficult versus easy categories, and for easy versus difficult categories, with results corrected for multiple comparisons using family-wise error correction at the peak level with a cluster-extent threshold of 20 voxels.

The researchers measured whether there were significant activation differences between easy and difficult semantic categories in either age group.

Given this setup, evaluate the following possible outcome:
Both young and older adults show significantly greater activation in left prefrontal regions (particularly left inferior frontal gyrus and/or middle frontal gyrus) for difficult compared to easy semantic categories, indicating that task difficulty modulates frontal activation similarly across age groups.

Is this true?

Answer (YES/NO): NO